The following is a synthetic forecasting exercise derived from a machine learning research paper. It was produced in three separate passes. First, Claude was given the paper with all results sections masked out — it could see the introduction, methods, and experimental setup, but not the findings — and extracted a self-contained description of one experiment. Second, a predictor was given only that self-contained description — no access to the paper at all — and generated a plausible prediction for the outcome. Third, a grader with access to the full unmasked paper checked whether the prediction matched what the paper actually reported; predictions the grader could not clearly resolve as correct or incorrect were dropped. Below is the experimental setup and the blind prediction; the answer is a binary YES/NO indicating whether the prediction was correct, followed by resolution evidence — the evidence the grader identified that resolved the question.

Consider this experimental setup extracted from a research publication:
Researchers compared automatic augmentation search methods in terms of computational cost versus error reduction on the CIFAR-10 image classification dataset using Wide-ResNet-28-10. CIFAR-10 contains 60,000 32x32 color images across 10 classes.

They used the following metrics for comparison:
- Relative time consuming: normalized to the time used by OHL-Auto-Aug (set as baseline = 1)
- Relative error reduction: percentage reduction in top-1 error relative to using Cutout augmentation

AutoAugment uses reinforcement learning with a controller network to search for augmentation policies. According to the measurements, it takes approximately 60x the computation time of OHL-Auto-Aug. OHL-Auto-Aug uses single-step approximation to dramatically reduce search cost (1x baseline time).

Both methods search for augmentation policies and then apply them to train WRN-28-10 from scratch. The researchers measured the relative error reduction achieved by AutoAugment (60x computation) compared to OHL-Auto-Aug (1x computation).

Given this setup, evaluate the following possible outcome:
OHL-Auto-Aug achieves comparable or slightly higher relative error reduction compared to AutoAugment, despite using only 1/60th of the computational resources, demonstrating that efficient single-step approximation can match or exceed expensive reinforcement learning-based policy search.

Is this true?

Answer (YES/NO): YES